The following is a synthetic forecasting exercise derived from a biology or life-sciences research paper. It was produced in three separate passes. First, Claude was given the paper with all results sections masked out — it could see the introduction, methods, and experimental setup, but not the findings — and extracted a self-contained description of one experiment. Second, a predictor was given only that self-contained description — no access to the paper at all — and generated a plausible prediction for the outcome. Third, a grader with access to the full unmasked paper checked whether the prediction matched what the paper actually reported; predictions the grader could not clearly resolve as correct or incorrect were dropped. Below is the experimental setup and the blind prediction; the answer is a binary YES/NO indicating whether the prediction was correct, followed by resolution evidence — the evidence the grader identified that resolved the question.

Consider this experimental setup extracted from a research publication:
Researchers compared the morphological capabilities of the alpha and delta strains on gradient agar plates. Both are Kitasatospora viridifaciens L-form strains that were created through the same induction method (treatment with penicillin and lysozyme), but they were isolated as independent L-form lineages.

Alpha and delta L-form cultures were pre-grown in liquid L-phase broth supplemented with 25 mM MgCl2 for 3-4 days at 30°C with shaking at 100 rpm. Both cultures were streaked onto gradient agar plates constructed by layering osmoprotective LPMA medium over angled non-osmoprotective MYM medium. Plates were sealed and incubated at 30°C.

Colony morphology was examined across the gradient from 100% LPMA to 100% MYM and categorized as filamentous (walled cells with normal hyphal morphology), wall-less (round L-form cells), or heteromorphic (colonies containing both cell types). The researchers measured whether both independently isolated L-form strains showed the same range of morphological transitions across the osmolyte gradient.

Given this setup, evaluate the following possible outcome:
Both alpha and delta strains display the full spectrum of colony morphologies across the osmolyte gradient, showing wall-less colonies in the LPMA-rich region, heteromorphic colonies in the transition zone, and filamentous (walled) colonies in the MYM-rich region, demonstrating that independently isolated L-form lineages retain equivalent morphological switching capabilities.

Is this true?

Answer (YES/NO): NO